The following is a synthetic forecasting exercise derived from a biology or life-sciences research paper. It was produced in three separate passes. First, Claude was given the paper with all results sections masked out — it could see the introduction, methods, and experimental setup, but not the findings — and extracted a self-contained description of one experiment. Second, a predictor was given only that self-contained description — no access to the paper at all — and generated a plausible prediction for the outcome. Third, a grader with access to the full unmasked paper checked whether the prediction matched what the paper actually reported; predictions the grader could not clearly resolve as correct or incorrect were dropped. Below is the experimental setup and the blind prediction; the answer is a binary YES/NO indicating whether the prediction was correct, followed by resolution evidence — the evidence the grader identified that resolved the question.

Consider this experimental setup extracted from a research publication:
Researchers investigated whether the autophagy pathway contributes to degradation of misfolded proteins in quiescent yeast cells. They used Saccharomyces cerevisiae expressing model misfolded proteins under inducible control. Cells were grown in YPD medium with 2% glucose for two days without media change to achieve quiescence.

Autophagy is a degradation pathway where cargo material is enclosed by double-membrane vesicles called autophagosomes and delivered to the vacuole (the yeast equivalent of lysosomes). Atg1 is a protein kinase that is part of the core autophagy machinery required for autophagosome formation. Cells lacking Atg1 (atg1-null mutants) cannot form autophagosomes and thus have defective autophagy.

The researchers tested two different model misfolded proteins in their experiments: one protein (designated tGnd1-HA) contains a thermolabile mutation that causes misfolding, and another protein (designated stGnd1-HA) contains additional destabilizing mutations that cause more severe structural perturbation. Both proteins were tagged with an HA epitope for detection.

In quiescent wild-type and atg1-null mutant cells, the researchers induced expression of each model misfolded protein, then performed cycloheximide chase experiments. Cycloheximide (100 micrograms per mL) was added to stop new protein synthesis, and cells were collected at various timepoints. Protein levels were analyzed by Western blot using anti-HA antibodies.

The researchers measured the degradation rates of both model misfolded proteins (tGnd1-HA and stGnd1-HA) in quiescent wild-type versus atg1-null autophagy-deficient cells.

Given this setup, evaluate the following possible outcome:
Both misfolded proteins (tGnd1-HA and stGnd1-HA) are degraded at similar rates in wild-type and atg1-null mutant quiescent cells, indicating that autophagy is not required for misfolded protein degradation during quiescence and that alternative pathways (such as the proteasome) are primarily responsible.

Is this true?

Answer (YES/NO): NO